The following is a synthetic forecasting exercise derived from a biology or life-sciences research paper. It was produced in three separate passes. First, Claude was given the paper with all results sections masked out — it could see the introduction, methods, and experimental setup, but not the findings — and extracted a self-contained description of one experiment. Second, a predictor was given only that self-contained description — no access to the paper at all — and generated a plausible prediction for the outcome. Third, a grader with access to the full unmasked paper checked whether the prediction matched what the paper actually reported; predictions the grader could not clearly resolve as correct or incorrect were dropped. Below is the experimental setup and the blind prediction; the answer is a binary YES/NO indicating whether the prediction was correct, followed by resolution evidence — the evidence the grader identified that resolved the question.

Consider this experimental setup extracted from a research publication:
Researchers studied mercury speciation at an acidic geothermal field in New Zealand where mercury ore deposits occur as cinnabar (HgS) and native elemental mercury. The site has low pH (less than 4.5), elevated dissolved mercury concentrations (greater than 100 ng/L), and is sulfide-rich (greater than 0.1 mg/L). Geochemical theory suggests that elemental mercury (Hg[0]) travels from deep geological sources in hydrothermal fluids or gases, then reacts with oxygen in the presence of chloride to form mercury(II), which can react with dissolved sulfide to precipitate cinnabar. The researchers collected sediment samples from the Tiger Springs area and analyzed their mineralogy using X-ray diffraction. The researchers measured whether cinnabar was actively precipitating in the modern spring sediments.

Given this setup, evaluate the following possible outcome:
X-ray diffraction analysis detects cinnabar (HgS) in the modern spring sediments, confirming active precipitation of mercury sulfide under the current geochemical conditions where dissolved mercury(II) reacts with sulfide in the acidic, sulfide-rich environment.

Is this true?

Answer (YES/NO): YES